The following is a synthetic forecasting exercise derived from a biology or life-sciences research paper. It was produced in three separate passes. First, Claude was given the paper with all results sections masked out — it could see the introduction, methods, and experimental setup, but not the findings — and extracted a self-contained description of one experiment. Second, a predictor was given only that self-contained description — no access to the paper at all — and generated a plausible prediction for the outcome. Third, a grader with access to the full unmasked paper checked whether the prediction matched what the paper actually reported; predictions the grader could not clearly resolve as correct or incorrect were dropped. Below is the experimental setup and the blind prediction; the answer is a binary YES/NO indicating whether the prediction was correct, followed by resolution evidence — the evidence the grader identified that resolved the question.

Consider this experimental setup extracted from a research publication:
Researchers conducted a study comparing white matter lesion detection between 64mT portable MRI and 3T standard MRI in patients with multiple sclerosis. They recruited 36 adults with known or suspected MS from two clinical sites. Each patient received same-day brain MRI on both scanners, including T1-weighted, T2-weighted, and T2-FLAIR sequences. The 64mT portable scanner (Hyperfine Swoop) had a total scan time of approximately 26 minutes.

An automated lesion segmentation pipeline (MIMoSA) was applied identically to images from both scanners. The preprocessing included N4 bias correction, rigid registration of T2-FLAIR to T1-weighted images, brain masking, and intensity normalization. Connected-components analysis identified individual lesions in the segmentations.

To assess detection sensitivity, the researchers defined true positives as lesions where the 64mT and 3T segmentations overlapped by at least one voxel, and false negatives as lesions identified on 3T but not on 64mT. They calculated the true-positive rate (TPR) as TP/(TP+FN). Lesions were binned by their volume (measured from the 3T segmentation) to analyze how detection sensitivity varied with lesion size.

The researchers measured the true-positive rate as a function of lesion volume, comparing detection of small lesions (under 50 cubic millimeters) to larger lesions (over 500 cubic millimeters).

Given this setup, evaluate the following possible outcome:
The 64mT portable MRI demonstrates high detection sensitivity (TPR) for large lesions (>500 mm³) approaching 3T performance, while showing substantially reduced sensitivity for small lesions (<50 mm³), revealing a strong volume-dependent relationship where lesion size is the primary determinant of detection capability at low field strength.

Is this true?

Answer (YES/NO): YES